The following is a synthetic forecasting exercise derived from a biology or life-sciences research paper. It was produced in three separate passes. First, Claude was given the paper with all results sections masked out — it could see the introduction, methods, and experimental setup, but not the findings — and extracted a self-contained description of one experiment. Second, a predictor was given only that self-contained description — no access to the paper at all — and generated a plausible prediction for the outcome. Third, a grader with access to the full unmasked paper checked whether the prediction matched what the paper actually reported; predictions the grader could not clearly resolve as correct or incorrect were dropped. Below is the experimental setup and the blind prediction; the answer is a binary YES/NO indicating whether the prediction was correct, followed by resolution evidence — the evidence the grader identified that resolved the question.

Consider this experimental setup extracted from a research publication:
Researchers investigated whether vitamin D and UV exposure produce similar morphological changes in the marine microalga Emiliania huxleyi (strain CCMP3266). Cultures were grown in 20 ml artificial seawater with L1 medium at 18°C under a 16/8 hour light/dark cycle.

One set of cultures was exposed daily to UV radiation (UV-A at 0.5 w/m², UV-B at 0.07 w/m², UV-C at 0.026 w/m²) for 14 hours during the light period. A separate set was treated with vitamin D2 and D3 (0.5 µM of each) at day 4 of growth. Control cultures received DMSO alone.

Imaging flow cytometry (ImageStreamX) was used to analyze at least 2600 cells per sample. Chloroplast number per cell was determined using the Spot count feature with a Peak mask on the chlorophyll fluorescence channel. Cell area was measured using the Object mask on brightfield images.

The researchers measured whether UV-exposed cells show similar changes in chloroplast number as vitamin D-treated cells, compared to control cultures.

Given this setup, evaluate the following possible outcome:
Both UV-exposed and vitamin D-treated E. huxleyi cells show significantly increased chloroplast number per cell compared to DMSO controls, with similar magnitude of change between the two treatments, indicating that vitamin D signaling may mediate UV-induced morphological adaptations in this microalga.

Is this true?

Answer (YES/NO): YES